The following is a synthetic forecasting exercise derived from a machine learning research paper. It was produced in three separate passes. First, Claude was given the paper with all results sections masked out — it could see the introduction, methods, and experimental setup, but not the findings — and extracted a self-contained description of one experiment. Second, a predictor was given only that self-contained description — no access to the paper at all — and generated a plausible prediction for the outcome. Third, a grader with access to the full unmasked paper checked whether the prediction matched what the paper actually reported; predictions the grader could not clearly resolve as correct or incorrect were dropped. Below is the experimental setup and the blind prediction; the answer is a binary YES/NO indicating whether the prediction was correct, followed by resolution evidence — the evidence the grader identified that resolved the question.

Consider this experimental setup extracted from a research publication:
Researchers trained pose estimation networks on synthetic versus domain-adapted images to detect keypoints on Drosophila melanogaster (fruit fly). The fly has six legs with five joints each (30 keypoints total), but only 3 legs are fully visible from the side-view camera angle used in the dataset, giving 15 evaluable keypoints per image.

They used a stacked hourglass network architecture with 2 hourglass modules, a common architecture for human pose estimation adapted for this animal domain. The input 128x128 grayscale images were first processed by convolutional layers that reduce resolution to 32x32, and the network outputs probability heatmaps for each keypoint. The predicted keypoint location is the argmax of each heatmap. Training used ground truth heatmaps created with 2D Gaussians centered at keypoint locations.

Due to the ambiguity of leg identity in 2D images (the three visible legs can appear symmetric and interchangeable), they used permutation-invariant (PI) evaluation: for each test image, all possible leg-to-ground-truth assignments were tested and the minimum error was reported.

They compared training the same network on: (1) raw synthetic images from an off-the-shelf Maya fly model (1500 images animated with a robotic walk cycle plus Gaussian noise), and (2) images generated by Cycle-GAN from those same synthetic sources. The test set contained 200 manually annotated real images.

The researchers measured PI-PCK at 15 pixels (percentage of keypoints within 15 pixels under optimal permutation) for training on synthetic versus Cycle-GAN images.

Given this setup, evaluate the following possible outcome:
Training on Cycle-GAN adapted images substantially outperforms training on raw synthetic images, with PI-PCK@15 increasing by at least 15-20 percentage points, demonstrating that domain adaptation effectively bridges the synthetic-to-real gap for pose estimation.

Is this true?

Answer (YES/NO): NO